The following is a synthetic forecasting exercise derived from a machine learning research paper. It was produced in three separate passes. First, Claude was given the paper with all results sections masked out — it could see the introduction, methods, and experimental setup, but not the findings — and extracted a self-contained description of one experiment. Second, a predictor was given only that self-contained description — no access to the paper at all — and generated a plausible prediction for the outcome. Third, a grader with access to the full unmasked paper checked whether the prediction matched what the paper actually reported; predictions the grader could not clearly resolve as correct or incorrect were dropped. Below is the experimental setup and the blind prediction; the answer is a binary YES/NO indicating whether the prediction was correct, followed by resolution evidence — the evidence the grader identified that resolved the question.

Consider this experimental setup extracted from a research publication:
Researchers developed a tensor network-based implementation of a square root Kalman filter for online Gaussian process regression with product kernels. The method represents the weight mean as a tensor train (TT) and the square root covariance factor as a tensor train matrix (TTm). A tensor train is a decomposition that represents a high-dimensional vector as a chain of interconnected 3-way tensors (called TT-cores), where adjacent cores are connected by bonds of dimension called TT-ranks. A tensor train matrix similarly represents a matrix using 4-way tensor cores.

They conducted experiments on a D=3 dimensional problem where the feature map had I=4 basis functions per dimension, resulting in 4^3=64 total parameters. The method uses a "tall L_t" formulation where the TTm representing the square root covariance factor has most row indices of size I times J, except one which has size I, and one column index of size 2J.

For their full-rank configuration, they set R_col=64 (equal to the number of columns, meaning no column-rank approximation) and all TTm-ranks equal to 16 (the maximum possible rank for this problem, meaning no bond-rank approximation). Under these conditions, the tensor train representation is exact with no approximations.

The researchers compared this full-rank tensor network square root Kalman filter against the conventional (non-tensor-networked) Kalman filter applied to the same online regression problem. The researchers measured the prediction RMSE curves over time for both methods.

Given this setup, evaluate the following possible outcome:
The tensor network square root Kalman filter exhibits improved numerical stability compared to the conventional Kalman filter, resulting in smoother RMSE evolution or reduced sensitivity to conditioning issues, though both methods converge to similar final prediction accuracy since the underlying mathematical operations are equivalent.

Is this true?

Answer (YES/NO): NO